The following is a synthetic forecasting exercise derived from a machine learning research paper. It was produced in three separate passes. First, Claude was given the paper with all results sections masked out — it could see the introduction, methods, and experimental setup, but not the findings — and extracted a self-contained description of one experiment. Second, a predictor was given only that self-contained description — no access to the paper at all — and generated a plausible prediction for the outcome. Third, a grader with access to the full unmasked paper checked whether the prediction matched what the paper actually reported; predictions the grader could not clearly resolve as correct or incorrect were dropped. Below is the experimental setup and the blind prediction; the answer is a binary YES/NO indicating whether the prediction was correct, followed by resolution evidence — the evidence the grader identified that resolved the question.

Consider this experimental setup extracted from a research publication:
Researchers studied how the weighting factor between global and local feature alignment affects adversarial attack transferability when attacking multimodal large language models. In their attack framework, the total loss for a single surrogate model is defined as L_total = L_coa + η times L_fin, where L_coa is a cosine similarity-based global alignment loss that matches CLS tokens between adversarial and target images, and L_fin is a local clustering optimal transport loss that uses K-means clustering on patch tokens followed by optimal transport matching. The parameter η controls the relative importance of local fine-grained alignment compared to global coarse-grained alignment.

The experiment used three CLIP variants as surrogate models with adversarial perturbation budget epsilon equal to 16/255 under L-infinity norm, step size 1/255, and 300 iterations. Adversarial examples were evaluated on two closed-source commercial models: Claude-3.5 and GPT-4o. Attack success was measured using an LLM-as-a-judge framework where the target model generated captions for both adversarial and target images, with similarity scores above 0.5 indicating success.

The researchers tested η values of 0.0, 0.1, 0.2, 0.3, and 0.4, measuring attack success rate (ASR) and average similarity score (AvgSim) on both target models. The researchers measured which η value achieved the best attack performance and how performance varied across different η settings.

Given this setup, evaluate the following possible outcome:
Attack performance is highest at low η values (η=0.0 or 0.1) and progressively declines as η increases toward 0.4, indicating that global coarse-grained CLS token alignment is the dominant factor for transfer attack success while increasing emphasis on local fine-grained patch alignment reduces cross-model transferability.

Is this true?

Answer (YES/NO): NO